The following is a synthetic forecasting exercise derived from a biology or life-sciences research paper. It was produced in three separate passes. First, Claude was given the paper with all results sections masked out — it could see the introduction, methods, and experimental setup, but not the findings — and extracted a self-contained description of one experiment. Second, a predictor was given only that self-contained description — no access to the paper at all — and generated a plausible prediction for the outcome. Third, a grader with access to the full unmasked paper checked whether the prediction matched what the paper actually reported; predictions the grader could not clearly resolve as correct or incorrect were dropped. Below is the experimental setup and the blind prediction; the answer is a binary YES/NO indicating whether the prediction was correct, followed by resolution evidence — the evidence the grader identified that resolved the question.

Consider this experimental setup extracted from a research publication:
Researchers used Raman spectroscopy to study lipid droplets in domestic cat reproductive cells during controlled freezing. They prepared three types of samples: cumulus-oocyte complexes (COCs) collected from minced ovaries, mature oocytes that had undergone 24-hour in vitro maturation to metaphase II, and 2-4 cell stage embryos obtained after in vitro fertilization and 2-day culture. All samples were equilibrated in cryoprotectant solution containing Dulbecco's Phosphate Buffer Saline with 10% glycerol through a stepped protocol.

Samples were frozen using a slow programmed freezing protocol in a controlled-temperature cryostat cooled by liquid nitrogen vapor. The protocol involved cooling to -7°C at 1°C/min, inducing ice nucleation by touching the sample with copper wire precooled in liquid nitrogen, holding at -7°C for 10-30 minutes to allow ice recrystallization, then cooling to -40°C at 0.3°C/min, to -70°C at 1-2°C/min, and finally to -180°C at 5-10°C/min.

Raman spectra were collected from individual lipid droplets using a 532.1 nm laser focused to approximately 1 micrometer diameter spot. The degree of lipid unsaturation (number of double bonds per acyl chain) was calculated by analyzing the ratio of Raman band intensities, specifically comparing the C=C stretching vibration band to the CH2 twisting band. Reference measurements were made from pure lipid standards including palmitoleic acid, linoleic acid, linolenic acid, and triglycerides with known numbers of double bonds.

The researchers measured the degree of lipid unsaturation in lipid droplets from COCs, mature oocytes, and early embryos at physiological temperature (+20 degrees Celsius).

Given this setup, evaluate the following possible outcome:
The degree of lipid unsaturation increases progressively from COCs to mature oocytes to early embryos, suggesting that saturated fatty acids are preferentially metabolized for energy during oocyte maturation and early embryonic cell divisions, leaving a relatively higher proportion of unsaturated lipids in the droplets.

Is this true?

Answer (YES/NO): NO